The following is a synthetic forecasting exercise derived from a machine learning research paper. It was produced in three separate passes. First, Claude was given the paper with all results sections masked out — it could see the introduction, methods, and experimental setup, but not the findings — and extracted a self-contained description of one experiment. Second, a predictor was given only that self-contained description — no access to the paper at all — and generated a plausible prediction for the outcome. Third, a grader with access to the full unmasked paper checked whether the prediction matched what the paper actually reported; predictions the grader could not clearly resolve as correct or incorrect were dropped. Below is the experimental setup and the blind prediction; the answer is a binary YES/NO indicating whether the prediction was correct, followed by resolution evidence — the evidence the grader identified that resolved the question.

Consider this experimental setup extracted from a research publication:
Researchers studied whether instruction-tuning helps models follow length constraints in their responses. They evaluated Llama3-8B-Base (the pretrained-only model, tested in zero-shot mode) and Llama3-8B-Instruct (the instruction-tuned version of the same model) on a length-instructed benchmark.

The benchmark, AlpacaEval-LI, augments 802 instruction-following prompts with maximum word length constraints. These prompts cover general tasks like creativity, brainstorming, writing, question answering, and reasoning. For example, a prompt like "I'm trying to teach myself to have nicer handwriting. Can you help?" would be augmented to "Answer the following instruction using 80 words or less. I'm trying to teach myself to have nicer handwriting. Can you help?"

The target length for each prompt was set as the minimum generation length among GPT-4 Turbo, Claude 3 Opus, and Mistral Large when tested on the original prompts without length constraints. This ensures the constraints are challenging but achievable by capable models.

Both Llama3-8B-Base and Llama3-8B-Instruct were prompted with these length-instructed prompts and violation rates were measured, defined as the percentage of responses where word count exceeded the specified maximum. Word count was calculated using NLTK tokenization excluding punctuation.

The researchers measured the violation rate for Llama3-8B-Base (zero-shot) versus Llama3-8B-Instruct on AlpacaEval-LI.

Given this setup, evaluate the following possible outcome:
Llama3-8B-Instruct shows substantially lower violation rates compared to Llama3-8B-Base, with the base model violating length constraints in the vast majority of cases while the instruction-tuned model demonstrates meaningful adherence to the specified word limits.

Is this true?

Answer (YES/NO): YES